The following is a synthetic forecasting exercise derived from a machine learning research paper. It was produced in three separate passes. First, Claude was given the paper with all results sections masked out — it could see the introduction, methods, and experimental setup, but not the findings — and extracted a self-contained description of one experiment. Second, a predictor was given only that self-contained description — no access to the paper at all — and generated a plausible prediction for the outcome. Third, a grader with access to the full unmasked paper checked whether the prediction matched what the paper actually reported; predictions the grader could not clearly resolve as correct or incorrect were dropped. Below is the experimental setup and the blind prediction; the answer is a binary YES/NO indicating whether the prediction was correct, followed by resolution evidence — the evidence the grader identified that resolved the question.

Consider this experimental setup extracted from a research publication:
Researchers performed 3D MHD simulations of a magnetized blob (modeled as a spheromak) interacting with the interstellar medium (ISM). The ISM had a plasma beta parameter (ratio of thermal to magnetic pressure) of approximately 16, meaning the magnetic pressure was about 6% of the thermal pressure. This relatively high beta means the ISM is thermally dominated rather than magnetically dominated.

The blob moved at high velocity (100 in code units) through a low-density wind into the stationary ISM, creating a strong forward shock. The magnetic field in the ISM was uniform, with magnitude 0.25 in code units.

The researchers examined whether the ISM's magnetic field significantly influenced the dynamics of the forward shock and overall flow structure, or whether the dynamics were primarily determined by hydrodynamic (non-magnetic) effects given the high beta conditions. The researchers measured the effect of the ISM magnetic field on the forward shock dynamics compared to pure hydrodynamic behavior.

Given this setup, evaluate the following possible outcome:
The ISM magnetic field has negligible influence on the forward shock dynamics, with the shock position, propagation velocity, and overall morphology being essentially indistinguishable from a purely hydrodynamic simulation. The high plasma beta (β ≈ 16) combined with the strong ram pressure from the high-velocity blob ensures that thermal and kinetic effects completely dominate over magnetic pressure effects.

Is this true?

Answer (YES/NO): YES